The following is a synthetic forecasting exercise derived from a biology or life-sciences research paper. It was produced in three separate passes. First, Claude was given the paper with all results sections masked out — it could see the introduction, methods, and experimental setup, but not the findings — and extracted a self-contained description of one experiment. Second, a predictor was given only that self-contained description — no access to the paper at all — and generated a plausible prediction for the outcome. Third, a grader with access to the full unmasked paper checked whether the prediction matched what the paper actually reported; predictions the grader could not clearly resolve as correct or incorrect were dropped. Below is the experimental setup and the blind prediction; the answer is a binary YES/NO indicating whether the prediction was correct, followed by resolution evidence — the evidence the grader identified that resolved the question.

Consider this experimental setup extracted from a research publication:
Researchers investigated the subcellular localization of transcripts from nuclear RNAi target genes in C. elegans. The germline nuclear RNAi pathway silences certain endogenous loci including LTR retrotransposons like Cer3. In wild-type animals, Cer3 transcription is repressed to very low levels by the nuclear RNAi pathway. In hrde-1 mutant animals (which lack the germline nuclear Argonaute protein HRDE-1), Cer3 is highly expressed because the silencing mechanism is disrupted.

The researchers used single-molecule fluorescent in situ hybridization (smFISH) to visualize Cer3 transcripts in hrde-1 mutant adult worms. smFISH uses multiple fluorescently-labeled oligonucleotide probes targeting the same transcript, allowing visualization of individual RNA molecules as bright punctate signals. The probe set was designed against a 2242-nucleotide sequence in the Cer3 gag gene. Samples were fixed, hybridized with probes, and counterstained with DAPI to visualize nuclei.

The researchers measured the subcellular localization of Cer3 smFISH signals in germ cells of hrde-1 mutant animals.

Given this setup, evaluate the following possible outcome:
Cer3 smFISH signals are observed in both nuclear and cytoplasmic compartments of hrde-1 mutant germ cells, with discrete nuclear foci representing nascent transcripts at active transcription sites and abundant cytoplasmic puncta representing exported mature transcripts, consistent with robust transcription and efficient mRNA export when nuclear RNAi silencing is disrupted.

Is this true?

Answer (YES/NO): NO